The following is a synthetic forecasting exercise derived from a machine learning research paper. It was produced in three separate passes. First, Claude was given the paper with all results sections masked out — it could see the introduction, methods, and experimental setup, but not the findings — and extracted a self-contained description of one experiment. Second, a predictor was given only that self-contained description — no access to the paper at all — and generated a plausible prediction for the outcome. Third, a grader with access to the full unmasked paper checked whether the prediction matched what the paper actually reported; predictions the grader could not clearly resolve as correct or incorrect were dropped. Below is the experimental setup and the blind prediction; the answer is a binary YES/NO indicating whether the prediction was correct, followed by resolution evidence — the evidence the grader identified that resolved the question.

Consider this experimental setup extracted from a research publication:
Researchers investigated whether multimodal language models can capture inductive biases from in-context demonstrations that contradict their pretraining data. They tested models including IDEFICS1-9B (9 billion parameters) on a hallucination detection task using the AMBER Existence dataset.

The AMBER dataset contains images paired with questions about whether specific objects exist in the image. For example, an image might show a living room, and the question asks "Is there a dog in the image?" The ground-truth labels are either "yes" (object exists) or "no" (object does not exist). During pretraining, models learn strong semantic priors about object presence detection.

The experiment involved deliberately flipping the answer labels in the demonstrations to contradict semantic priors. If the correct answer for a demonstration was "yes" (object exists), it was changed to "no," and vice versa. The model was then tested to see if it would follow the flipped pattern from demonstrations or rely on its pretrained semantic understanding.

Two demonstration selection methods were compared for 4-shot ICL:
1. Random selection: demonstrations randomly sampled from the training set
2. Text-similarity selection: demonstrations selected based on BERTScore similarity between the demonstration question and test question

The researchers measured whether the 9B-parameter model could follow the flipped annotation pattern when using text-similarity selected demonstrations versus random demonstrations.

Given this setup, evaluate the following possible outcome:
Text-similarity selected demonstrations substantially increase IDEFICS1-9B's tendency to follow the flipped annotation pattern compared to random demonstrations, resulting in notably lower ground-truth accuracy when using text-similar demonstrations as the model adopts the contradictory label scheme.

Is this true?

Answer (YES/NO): YES